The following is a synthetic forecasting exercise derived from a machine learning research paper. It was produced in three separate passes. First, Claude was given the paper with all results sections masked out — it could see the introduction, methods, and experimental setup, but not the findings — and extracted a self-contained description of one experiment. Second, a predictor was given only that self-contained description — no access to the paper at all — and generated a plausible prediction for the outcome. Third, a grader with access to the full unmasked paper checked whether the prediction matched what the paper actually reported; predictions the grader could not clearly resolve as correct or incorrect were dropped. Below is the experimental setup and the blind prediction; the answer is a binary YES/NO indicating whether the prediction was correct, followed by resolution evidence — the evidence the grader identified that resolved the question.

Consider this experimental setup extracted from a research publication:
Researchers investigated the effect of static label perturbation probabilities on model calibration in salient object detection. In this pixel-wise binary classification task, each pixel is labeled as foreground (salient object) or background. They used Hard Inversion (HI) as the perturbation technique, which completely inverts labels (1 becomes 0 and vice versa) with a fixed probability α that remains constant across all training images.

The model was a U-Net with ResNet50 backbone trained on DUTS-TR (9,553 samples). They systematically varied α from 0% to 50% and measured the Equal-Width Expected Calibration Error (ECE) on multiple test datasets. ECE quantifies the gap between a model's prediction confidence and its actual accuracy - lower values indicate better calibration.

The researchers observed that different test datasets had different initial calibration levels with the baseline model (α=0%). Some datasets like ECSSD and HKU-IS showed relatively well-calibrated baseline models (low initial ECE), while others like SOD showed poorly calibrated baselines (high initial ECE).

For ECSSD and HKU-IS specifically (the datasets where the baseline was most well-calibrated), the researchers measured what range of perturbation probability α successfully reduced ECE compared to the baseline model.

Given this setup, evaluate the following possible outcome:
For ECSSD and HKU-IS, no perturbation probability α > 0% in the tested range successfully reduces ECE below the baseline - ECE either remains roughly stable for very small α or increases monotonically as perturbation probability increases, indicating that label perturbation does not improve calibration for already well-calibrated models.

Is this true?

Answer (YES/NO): NO